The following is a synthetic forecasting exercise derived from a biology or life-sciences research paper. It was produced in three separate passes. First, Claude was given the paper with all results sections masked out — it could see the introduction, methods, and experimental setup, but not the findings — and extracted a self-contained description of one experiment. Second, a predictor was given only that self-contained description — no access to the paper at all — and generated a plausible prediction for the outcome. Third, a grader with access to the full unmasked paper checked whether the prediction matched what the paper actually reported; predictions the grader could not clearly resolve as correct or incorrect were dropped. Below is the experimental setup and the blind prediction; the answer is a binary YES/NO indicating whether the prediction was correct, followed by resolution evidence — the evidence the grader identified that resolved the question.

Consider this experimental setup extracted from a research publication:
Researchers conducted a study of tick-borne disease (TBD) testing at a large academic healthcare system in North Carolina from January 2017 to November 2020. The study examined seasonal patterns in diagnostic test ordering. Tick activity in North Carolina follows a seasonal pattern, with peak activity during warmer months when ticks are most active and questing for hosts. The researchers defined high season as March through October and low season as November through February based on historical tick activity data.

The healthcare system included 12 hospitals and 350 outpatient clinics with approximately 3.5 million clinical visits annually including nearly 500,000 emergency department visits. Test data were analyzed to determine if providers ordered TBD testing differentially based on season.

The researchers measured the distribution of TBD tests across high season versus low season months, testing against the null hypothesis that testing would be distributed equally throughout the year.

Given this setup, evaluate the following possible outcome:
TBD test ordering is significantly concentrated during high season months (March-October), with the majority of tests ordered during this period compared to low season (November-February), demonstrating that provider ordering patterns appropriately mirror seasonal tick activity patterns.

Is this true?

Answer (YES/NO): NO